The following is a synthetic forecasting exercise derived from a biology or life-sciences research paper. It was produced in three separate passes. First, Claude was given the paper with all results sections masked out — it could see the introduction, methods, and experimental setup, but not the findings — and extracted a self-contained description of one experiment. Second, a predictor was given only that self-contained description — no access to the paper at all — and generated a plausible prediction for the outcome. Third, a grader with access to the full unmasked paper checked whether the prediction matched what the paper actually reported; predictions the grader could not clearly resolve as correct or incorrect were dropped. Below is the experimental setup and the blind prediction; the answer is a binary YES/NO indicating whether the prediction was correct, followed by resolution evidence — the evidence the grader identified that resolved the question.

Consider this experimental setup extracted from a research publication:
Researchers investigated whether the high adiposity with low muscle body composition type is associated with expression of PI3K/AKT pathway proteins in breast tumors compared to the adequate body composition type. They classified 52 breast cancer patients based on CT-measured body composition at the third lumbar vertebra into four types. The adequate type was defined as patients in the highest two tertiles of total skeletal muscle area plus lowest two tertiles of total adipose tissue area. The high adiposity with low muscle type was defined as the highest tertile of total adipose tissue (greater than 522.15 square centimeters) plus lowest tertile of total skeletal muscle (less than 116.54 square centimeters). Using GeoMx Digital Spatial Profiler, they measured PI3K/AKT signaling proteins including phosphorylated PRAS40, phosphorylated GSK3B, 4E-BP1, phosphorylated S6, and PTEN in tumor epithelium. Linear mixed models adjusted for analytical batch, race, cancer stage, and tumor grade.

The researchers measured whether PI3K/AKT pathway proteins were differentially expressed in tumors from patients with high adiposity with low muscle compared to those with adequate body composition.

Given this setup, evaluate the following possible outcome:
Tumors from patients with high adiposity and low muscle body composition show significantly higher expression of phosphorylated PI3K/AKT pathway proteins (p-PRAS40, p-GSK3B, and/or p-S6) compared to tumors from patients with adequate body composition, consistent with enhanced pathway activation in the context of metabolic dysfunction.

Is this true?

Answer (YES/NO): NO